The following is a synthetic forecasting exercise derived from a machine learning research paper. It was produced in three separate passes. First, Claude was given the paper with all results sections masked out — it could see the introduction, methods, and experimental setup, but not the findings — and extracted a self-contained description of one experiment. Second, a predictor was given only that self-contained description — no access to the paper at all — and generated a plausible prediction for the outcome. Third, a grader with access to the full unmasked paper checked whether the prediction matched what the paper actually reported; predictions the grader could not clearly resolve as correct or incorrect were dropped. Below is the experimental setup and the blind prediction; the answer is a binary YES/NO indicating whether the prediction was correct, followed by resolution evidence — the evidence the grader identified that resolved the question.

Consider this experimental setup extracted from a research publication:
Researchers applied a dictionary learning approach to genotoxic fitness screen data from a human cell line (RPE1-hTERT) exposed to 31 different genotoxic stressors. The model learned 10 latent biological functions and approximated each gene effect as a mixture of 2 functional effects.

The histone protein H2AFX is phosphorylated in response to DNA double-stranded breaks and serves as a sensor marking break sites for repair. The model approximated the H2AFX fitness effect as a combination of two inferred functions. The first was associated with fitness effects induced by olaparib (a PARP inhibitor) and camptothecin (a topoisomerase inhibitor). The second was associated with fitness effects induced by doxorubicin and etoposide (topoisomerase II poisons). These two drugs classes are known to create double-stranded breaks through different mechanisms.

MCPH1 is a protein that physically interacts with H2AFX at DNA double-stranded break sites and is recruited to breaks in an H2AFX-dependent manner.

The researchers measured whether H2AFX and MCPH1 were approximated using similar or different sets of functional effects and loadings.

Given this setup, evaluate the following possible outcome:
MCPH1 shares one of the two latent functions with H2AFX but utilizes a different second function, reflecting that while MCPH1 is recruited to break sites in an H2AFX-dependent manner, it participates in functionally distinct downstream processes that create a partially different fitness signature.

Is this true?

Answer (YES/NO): NO